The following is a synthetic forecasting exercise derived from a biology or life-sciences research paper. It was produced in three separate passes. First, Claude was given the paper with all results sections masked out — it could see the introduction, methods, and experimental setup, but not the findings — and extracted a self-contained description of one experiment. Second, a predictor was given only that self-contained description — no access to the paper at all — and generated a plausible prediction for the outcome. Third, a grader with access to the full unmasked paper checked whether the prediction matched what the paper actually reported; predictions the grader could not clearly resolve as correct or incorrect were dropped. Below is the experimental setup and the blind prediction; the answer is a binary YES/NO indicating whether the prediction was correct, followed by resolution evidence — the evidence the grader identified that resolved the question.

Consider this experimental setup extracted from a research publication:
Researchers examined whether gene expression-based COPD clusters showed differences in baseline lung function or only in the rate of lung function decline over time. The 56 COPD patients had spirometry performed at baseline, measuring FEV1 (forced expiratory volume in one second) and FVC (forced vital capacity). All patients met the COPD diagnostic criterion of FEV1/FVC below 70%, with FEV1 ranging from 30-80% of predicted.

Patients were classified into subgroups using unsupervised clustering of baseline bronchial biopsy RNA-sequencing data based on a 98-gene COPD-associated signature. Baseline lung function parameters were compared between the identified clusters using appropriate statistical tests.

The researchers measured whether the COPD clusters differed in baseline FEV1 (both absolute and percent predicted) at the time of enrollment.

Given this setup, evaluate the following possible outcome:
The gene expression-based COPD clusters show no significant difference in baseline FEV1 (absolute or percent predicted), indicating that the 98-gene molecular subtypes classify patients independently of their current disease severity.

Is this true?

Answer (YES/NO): YES